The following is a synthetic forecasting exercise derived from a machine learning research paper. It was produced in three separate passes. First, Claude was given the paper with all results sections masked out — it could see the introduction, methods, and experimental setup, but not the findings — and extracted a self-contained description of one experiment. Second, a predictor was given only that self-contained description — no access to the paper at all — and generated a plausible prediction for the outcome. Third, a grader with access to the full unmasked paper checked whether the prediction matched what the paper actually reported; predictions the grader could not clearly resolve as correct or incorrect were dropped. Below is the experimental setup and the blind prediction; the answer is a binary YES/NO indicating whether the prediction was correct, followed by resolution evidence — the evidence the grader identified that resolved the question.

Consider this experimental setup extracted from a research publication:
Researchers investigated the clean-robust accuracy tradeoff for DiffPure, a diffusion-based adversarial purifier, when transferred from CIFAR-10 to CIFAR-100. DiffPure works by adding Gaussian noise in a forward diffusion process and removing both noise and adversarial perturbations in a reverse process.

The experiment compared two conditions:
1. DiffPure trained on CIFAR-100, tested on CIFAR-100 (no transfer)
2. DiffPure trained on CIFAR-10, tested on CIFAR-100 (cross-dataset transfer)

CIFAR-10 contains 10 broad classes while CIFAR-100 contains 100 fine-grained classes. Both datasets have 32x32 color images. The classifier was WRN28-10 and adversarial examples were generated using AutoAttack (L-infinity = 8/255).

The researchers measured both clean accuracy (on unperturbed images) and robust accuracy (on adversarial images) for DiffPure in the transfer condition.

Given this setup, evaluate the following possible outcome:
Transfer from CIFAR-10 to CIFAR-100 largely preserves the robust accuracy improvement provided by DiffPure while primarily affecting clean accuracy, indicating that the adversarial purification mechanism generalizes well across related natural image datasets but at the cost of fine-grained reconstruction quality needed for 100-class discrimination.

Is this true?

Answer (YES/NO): NO